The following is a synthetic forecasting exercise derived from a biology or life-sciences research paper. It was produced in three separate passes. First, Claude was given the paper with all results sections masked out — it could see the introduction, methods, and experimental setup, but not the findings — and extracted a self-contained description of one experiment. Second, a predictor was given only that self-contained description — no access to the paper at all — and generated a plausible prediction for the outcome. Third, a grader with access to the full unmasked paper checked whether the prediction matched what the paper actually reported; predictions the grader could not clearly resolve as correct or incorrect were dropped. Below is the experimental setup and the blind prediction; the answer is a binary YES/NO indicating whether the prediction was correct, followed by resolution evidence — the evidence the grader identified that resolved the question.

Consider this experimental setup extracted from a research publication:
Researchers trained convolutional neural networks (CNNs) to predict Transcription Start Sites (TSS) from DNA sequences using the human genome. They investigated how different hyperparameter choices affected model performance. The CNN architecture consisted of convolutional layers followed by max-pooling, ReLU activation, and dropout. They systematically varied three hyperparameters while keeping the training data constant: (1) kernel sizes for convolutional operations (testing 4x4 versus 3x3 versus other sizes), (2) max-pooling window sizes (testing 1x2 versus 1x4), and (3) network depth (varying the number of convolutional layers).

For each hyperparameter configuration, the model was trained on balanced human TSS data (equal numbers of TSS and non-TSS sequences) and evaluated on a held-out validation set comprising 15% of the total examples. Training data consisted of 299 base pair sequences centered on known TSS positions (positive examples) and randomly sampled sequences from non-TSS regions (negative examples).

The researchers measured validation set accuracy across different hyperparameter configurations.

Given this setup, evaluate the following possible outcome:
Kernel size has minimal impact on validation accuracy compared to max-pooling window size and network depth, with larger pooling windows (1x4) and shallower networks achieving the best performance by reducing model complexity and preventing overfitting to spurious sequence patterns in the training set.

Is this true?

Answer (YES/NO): NO